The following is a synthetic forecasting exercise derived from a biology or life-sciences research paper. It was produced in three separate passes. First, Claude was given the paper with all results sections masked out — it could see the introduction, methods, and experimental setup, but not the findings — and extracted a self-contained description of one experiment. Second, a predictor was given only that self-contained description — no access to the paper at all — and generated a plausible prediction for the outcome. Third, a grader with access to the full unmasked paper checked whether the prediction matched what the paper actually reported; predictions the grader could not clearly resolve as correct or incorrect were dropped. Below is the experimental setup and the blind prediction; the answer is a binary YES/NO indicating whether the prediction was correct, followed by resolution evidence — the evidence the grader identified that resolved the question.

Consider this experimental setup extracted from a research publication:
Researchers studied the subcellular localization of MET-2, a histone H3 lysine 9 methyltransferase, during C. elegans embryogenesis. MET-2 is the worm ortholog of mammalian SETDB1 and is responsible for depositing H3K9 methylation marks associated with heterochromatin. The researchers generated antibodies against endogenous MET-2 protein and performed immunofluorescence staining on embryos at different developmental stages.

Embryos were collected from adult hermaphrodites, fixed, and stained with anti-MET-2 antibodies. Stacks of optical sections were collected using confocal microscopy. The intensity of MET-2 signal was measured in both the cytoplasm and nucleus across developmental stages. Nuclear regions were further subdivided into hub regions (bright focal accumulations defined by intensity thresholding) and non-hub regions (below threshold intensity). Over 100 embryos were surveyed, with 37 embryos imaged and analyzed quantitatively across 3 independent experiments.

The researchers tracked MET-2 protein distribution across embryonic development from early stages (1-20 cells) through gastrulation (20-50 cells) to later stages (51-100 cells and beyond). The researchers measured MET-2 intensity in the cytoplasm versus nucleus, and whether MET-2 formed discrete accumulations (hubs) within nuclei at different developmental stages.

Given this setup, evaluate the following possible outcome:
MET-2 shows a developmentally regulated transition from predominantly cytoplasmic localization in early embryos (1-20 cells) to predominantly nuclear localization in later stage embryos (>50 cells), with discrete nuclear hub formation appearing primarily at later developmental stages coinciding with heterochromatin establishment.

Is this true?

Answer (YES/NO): YES